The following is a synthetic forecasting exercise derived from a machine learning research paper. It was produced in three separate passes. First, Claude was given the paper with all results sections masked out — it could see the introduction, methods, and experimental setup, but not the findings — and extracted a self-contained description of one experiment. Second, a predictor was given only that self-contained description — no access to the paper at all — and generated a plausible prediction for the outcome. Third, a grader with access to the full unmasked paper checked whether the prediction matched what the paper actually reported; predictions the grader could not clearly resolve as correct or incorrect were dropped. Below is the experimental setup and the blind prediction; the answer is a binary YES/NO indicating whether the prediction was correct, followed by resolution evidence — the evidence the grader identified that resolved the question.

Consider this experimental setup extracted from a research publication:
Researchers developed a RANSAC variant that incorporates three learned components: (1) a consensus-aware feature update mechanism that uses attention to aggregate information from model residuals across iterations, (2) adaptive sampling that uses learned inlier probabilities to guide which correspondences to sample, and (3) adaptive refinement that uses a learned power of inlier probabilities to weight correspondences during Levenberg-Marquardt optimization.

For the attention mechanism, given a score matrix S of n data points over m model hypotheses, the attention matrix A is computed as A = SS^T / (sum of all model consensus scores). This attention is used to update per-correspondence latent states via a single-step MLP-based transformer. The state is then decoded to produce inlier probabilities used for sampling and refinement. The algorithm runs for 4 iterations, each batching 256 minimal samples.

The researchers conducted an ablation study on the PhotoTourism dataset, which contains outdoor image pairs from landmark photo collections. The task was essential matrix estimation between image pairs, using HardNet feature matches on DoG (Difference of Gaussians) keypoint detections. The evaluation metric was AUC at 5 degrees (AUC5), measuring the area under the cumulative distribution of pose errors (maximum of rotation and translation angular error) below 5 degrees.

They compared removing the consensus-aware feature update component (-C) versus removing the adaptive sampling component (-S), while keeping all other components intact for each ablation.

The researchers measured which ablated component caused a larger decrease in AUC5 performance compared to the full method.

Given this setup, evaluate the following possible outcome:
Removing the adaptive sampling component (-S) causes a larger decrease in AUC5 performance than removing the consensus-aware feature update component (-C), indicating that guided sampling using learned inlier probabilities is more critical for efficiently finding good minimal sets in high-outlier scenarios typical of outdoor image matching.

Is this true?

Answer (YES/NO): NO